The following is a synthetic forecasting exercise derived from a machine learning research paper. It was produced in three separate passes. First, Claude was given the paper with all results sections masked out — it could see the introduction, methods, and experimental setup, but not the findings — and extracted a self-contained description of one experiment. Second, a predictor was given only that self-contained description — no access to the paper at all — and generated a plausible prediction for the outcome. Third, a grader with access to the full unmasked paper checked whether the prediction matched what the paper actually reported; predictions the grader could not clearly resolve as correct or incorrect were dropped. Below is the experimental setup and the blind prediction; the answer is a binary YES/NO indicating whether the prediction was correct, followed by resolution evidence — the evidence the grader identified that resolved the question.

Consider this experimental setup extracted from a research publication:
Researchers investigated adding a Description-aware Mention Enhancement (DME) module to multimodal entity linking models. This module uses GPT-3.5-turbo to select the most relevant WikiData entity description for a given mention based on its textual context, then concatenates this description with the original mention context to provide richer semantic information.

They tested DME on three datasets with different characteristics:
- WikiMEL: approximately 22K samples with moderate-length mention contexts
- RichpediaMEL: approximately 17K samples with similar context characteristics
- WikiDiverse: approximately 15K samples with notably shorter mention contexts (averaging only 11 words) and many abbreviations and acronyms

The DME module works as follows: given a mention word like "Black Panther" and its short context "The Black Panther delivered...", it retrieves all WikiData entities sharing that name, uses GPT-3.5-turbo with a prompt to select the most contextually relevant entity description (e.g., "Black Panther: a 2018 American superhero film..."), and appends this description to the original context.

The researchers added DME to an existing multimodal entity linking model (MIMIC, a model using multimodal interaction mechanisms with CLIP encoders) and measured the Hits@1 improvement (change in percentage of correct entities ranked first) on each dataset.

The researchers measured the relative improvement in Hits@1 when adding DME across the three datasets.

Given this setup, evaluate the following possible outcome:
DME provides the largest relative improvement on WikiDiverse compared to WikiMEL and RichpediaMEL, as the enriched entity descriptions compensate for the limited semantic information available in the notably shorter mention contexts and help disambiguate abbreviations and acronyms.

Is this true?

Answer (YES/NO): YES